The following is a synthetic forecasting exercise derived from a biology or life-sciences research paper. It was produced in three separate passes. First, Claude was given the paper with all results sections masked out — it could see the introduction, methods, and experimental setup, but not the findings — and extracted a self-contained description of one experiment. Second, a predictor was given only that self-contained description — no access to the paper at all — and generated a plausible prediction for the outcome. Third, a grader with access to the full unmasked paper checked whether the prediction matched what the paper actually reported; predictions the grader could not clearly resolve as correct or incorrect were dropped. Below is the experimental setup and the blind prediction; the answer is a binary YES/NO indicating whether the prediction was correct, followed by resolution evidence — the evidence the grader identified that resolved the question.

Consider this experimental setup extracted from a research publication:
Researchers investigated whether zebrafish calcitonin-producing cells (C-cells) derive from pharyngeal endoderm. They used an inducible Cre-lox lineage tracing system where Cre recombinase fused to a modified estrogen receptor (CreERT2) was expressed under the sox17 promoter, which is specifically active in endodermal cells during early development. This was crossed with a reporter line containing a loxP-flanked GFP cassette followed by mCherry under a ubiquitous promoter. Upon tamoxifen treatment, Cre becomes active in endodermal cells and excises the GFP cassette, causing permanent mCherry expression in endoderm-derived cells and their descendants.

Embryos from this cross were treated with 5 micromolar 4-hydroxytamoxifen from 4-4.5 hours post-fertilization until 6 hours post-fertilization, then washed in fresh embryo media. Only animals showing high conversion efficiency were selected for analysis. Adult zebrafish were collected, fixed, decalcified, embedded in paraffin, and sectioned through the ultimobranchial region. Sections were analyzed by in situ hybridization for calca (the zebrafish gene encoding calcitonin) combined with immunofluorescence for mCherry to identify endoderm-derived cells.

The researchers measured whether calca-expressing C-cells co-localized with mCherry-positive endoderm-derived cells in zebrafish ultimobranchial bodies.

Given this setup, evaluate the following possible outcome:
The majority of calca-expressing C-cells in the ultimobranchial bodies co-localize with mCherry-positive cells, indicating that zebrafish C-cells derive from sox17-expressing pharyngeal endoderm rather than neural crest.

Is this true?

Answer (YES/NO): YES